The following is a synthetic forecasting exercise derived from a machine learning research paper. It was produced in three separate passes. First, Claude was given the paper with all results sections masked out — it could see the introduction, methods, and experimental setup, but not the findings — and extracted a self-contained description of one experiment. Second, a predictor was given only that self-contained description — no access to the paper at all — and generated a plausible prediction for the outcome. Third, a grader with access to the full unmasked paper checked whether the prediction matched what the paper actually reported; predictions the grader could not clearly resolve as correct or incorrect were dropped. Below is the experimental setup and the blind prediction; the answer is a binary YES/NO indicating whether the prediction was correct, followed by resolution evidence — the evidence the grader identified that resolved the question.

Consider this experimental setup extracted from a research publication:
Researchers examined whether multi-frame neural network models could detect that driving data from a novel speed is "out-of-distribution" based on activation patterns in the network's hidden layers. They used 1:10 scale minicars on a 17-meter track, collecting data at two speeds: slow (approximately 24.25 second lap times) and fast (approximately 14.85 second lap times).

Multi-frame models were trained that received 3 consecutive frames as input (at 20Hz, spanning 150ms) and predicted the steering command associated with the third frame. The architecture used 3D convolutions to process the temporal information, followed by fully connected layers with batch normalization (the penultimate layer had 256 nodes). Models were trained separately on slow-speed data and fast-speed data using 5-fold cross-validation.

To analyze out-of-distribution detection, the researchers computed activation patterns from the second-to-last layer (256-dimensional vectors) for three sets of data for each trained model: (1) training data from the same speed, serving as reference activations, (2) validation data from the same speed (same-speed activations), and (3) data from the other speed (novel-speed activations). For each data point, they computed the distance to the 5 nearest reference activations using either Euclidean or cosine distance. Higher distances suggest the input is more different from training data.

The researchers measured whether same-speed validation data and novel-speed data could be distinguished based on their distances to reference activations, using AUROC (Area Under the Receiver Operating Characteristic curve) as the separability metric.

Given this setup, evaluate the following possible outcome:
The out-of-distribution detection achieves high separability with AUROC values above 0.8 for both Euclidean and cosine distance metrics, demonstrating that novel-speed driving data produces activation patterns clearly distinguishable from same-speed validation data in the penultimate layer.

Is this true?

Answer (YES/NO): NO